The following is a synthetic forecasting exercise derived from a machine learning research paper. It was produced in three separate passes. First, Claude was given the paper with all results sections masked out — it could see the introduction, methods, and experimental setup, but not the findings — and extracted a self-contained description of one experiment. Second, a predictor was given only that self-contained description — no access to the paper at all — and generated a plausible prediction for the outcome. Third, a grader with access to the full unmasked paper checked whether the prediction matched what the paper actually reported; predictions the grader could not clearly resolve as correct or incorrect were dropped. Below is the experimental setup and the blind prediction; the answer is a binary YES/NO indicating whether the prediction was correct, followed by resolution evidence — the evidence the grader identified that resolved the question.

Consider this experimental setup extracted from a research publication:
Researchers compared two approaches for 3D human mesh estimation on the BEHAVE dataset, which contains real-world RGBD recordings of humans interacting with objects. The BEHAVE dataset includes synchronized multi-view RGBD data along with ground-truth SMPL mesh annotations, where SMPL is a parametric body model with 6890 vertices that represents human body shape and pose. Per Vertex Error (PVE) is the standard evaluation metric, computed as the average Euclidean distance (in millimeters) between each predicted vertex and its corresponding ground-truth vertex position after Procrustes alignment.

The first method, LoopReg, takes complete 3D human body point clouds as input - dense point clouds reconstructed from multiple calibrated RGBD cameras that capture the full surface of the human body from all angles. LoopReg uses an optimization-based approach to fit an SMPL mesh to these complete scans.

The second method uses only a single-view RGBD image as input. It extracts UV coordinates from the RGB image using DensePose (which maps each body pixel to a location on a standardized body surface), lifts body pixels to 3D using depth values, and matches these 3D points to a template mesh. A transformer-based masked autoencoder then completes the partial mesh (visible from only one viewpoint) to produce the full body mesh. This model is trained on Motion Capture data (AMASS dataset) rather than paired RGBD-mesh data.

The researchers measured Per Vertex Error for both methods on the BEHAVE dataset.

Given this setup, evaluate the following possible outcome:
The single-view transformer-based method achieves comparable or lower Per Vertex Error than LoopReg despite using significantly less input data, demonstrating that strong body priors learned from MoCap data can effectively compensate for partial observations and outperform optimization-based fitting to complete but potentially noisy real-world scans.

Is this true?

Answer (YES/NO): YES